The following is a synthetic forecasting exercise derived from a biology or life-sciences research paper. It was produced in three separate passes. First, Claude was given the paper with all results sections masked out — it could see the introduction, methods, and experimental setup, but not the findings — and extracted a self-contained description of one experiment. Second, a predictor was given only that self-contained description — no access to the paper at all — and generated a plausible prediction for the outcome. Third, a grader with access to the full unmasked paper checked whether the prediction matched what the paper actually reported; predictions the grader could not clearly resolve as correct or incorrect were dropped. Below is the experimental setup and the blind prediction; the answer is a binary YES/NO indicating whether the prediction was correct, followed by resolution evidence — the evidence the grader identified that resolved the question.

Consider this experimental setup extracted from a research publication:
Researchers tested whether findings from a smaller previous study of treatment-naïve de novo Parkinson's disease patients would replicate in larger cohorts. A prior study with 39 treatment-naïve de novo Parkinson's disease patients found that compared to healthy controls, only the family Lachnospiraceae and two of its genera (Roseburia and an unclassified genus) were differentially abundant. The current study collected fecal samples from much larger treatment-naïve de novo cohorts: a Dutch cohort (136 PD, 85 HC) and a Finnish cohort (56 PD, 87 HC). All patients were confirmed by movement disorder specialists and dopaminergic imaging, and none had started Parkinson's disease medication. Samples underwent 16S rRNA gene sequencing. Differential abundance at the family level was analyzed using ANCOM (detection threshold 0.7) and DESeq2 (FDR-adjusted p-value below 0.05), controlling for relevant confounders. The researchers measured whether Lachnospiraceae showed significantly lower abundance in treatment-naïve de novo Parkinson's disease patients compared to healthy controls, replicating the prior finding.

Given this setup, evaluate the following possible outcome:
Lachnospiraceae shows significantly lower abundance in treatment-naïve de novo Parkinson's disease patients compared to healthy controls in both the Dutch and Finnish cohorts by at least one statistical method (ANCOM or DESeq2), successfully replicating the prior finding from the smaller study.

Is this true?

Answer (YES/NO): NO